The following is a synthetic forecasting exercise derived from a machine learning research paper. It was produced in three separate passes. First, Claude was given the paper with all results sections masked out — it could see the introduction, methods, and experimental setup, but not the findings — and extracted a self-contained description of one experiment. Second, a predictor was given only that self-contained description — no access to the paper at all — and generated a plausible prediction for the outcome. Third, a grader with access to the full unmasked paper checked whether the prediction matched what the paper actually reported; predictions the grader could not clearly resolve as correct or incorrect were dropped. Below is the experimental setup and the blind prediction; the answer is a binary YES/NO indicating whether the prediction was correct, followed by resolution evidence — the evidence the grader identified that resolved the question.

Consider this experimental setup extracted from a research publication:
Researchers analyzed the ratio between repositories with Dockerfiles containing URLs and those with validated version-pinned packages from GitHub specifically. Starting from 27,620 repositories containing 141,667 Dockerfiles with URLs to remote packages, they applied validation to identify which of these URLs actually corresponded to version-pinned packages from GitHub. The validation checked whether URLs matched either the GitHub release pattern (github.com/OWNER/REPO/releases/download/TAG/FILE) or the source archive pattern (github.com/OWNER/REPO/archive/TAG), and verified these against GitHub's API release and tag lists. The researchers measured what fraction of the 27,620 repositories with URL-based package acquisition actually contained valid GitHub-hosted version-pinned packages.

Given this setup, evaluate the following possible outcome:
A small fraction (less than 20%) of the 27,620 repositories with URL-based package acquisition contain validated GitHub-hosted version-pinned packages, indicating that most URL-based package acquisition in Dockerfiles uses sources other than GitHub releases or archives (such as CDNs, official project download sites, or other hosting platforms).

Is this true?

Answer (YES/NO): NO